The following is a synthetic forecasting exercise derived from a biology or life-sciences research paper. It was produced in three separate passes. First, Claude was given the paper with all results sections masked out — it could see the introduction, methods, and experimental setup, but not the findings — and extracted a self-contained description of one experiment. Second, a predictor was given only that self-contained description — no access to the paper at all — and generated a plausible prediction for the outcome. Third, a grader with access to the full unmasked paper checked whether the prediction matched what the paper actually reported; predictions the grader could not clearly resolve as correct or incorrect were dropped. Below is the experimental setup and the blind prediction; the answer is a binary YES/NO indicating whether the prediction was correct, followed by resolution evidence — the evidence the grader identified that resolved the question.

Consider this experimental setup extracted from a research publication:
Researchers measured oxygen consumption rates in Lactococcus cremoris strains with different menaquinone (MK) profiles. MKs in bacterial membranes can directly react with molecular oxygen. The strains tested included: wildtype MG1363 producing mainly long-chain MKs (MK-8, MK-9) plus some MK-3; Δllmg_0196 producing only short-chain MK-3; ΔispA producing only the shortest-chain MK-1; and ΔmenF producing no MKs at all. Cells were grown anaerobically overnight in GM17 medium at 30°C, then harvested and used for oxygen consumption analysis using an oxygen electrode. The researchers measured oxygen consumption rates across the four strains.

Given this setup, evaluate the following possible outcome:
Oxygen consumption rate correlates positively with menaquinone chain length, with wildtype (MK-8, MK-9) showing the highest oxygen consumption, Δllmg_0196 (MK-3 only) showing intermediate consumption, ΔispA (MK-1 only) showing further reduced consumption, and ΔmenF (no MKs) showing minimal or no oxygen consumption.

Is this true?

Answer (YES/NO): NO